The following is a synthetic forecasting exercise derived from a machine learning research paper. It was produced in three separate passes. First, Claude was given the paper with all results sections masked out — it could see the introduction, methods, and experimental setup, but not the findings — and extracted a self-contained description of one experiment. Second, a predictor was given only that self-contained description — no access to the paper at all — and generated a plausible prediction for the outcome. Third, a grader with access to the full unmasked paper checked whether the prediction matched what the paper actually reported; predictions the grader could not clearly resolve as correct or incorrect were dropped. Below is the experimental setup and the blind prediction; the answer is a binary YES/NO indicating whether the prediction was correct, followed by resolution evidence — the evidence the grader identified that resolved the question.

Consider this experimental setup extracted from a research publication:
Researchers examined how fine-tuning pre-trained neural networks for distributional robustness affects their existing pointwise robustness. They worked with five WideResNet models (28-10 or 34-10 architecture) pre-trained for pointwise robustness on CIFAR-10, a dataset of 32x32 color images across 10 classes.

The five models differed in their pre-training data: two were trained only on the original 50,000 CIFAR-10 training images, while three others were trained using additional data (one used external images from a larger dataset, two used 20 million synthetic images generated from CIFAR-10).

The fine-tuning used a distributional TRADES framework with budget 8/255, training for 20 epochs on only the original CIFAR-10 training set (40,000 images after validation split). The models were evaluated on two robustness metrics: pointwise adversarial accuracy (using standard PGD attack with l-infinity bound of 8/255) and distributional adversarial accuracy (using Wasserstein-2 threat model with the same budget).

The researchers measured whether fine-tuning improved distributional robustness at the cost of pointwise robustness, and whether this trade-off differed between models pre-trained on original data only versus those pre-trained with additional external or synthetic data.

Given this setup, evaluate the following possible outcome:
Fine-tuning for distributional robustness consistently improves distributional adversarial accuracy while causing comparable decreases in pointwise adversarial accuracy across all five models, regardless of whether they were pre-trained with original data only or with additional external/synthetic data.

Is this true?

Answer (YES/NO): NO